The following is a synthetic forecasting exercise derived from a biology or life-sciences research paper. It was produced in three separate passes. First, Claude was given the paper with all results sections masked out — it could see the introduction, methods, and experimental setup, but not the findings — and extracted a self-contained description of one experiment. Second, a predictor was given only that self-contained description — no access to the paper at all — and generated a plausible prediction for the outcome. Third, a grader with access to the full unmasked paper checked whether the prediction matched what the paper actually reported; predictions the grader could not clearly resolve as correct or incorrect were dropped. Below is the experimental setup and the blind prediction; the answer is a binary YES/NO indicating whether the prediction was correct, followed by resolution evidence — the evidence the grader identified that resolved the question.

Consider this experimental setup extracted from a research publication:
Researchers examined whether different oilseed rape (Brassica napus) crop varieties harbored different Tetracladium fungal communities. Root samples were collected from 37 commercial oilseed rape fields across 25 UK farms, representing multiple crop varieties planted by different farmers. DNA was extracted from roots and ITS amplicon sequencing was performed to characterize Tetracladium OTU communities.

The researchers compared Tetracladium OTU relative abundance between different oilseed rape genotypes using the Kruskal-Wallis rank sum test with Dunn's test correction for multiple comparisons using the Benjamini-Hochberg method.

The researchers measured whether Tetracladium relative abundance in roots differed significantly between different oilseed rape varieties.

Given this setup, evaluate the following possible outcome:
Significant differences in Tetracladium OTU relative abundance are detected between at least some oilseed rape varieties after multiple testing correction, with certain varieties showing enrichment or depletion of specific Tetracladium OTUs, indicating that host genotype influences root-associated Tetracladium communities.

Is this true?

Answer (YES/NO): YES